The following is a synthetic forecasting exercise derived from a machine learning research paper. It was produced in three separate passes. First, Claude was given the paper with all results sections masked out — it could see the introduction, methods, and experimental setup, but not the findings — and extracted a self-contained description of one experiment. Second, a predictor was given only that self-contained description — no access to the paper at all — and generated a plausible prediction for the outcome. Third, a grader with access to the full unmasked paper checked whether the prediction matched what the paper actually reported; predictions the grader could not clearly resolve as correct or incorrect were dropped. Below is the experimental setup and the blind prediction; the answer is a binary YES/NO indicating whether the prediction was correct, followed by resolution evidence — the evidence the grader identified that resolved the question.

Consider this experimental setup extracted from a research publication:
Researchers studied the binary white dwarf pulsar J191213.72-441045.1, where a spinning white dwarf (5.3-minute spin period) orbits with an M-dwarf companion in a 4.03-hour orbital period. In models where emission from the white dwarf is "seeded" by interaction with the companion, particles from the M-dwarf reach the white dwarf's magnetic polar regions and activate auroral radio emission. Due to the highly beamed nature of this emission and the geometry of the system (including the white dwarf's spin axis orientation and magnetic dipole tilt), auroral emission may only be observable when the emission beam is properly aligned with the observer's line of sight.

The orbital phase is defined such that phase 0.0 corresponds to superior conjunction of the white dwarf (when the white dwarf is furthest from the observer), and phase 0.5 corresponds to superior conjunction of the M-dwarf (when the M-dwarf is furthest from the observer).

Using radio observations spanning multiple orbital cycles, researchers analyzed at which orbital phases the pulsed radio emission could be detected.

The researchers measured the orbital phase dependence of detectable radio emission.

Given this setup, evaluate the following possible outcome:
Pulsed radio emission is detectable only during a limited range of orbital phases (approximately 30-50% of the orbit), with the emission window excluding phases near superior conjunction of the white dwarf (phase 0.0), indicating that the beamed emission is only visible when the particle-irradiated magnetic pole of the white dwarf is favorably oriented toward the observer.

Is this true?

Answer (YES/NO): YES